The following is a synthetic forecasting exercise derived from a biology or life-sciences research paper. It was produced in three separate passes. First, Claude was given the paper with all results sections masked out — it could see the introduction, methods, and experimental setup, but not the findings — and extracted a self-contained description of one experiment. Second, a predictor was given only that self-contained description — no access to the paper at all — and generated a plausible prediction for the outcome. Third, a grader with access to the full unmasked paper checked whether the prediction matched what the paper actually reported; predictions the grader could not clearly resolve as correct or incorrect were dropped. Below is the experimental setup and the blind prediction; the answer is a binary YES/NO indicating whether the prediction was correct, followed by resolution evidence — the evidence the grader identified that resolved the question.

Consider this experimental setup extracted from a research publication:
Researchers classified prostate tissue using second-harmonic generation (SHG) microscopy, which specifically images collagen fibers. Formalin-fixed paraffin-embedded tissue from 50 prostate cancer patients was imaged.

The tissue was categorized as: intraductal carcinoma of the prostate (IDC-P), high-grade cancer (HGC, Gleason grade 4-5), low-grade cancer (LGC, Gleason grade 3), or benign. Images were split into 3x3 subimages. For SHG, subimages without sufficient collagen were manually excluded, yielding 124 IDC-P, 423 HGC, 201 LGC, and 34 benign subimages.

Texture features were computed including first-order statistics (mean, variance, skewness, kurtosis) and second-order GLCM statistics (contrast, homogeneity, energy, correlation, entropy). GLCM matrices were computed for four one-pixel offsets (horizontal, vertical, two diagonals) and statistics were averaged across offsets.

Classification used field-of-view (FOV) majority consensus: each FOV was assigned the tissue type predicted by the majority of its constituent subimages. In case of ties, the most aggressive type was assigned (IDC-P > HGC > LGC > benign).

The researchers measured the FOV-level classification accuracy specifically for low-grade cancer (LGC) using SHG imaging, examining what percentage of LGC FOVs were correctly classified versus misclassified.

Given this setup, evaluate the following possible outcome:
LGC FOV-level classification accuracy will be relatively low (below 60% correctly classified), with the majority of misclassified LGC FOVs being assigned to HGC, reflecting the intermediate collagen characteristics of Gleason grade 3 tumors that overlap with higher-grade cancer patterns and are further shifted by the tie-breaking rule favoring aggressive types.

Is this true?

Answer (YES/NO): NO